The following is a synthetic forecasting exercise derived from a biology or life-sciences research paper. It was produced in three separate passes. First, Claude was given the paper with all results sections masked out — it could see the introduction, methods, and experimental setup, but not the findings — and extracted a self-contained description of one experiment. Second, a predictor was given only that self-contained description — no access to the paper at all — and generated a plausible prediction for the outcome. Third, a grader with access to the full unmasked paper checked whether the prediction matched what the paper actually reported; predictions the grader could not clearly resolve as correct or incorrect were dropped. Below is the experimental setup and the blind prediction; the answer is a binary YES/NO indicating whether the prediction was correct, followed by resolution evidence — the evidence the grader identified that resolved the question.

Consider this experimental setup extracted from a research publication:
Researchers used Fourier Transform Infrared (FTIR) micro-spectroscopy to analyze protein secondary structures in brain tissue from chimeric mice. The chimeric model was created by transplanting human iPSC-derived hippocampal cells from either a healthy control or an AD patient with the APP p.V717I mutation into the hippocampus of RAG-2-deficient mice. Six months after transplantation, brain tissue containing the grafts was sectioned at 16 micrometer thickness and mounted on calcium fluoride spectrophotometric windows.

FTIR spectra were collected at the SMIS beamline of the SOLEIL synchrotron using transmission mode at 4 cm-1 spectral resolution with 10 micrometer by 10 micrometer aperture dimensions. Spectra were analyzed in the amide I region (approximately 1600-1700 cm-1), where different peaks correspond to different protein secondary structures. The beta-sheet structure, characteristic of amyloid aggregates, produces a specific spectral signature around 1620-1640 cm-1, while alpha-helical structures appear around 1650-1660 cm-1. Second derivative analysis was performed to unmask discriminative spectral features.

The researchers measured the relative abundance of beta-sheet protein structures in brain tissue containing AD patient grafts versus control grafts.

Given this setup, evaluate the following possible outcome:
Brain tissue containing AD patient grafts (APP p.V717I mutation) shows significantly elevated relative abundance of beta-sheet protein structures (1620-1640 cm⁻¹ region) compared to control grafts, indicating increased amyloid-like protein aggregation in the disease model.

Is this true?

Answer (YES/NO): YES